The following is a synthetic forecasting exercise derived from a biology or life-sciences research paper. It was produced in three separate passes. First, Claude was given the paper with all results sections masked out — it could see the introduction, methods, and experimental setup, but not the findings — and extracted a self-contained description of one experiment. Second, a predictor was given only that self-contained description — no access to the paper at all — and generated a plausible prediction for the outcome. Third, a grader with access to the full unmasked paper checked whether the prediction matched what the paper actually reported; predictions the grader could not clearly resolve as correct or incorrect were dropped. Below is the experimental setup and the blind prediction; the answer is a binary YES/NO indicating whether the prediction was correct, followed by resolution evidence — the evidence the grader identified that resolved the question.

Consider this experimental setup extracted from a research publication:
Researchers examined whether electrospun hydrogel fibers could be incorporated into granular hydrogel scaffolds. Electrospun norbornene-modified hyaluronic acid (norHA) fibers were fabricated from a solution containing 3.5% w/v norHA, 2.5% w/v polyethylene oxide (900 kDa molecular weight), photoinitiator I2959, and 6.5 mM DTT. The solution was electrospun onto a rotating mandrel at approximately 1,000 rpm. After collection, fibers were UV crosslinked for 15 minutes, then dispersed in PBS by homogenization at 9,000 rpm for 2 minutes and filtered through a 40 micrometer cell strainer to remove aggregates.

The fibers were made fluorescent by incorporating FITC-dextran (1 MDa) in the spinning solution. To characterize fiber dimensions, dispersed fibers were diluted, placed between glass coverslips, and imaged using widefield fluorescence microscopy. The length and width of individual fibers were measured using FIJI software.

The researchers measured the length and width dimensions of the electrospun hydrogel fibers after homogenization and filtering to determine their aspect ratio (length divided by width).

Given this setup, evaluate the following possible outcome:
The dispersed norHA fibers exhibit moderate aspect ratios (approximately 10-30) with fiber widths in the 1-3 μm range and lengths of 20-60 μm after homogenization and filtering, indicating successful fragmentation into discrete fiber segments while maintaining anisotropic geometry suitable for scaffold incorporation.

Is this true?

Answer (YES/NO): NO